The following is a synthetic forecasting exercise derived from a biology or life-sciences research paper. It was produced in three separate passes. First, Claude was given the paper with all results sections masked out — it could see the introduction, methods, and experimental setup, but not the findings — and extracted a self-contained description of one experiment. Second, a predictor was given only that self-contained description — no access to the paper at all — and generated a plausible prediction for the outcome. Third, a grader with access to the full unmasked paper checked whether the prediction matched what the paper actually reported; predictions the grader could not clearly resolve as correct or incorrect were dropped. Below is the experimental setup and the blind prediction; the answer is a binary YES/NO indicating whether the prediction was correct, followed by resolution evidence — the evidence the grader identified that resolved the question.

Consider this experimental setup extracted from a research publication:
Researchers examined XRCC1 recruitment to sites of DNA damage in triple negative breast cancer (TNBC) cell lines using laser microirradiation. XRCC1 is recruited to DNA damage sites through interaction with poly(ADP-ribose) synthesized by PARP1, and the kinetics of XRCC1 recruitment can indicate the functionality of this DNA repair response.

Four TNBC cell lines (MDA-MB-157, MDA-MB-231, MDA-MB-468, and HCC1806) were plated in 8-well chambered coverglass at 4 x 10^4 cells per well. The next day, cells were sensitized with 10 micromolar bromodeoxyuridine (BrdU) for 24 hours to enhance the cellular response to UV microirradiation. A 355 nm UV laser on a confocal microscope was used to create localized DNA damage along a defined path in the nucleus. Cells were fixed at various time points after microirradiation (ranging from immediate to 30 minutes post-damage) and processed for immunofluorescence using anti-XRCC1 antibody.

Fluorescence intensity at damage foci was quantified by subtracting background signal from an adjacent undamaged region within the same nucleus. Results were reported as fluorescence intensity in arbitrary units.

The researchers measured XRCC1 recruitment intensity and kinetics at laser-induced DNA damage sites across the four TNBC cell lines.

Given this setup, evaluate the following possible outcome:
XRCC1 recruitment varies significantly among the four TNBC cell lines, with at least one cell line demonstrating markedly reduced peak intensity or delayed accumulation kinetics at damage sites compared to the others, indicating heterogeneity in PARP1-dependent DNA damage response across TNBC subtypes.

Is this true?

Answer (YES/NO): YES